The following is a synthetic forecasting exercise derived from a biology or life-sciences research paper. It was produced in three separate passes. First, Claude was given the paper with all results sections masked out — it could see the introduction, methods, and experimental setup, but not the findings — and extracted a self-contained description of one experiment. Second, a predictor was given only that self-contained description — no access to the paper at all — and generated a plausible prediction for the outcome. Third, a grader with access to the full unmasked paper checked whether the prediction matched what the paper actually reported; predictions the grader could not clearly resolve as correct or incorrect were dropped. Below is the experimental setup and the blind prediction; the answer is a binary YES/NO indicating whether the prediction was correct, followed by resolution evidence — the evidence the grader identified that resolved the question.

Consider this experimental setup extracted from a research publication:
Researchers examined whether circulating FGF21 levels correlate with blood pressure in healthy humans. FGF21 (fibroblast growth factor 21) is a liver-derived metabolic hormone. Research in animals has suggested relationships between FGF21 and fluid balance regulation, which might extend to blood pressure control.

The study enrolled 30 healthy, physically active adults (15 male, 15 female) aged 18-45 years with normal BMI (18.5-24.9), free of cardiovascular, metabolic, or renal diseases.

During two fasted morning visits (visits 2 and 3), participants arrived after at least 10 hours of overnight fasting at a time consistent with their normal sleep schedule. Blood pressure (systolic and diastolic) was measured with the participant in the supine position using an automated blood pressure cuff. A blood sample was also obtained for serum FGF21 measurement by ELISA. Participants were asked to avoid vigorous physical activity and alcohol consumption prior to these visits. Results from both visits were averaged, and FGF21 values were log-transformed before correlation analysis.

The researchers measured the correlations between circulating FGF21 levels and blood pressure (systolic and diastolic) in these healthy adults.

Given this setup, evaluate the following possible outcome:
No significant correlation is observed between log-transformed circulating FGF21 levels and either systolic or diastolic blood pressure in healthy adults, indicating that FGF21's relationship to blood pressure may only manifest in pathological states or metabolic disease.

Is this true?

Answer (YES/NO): YES